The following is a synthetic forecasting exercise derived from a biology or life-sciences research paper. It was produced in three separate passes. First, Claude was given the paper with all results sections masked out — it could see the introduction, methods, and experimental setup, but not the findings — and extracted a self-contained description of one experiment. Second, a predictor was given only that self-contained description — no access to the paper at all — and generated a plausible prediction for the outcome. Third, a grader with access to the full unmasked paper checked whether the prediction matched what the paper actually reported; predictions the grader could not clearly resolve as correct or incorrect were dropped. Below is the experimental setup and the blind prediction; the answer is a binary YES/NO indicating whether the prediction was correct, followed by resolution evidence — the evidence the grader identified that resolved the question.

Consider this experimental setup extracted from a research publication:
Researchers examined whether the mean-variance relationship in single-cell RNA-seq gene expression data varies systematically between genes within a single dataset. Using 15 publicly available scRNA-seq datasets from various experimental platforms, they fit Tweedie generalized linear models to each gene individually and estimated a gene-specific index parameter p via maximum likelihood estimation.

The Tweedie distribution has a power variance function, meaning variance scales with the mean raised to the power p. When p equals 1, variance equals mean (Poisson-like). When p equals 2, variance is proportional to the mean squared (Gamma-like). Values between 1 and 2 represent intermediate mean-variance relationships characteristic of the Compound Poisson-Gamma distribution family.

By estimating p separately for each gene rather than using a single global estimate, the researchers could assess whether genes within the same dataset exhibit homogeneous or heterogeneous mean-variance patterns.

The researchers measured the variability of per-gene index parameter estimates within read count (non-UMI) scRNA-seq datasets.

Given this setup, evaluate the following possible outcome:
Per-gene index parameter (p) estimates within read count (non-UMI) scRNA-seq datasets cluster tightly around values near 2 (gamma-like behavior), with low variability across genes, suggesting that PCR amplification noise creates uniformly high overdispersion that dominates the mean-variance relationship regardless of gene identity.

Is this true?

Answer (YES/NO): NO